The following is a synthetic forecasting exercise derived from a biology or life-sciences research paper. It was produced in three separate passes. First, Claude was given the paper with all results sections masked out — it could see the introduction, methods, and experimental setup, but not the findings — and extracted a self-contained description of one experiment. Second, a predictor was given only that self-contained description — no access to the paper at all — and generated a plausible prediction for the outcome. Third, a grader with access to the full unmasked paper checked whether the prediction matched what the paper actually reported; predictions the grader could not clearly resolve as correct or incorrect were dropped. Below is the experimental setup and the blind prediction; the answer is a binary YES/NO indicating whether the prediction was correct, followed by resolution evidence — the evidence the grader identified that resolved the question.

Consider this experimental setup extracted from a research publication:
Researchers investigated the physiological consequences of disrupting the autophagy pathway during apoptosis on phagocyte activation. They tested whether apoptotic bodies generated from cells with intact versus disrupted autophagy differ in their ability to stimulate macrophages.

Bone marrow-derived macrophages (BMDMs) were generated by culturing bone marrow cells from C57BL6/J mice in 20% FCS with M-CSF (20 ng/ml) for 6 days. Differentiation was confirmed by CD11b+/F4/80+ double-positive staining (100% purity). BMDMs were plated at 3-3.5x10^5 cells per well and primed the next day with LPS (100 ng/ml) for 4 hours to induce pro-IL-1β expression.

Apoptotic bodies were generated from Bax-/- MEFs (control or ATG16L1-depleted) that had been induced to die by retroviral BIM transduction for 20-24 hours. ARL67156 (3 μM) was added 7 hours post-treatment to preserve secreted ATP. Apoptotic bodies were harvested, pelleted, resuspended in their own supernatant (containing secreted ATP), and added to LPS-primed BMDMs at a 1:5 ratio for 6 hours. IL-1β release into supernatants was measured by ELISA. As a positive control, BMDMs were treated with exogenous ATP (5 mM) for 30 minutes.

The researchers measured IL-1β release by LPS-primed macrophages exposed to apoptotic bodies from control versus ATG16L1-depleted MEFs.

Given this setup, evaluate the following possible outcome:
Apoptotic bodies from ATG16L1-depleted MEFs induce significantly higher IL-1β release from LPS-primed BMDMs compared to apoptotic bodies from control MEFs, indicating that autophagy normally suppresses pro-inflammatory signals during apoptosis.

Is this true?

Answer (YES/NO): YES